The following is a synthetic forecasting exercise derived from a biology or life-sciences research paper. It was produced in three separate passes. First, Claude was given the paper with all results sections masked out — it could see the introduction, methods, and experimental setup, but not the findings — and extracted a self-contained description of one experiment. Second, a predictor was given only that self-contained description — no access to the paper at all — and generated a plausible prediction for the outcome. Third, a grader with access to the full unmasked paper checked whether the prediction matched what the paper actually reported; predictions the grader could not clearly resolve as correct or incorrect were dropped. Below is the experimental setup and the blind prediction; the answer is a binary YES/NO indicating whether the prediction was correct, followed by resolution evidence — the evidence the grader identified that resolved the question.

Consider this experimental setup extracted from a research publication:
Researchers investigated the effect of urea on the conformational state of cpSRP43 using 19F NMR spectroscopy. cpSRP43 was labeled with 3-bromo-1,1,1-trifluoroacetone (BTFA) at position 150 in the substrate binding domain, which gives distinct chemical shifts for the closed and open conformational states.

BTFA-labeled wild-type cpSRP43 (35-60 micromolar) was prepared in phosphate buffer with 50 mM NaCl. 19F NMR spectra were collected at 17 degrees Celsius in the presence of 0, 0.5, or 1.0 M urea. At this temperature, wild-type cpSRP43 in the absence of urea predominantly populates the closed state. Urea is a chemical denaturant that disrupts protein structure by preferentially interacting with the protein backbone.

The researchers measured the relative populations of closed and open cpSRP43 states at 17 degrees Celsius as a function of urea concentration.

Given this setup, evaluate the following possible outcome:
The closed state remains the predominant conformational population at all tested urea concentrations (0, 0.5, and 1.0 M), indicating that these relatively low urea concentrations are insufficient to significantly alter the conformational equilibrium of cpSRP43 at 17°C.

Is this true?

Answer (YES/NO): NO